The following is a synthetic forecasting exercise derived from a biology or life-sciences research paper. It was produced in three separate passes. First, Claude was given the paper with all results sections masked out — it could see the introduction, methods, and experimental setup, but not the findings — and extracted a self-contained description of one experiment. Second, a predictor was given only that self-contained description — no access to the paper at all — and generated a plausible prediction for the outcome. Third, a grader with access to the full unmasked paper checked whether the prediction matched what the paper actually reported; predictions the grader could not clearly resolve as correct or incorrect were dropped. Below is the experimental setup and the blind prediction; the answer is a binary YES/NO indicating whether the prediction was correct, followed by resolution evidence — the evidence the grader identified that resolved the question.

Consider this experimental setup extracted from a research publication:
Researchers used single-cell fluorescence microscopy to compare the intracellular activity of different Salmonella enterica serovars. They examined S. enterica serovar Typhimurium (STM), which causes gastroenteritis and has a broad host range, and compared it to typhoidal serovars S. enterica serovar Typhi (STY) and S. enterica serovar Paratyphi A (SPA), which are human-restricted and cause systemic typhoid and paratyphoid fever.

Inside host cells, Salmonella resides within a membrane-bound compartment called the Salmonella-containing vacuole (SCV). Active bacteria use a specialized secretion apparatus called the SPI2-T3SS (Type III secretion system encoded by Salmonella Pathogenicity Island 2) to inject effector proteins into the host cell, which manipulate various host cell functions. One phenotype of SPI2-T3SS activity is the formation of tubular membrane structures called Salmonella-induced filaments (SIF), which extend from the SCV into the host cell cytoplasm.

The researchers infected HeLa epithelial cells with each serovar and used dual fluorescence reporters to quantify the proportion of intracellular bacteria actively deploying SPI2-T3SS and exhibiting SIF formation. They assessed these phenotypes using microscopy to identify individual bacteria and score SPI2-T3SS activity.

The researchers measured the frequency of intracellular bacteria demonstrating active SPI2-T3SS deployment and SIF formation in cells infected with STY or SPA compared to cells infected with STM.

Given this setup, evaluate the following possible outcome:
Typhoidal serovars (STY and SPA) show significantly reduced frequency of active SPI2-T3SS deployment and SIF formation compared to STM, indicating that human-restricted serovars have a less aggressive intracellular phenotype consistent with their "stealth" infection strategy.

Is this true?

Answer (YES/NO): YES